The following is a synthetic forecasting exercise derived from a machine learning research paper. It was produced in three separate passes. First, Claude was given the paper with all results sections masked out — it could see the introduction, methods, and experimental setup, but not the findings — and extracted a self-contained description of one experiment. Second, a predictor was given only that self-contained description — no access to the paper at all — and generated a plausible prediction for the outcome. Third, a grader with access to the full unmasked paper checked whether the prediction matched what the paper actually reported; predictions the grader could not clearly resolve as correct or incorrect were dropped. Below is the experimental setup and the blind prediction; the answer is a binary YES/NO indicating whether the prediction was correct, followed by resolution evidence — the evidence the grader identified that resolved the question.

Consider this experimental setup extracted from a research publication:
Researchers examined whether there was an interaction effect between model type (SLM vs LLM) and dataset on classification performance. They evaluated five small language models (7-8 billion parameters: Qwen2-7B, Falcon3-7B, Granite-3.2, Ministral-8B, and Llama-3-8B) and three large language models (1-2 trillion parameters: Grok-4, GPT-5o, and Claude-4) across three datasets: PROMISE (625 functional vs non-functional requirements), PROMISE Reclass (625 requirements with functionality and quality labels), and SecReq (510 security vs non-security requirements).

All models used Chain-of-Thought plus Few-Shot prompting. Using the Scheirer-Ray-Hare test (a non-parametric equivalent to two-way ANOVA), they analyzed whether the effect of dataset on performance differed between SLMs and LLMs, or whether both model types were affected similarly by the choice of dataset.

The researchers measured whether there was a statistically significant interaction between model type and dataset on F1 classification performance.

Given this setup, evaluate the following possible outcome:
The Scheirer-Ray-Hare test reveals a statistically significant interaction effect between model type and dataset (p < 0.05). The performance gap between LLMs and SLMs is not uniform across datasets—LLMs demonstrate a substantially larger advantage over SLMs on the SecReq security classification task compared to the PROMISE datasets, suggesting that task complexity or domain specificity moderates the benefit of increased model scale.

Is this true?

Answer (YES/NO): NO